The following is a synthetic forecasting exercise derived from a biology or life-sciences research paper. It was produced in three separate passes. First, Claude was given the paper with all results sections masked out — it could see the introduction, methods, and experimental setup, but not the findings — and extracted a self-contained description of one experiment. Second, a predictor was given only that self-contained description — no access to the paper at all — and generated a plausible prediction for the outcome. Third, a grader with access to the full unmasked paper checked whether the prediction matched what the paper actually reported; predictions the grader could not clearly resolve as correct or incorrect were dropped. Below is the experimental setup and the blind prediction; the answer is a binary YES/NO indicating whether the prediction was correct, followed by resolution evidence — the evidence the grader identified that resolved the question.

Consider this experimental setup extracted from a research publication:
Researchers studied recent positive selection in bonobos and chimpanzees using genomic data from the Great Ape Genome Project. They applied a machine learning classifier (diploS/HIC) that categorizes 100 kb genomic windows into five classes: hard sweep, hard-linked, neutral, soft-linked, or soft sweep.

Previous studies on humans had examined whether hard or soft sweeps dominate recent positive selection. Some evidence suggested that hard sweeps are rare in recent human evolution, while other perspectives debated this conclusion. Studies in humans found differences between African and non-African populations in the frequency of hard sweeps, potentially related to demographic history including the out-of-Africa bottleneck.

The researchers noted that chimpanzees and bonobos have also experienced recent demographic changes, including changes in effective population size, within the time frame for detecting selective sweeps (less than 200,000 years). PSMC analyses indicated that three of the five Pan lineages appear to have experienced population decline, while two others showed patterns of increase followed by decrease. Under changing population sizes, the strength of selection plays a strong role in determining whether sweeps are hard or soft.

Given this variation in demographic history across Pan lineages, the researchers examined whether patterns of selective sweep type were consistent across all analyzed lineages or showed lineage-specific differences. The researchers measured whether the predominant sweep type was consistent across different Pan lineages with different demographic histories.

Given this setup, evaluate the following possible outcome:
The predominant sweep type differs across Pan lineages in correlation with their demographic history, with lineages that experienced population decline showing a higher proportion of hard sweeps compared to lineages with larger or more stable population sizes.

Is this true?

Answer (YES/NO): NO